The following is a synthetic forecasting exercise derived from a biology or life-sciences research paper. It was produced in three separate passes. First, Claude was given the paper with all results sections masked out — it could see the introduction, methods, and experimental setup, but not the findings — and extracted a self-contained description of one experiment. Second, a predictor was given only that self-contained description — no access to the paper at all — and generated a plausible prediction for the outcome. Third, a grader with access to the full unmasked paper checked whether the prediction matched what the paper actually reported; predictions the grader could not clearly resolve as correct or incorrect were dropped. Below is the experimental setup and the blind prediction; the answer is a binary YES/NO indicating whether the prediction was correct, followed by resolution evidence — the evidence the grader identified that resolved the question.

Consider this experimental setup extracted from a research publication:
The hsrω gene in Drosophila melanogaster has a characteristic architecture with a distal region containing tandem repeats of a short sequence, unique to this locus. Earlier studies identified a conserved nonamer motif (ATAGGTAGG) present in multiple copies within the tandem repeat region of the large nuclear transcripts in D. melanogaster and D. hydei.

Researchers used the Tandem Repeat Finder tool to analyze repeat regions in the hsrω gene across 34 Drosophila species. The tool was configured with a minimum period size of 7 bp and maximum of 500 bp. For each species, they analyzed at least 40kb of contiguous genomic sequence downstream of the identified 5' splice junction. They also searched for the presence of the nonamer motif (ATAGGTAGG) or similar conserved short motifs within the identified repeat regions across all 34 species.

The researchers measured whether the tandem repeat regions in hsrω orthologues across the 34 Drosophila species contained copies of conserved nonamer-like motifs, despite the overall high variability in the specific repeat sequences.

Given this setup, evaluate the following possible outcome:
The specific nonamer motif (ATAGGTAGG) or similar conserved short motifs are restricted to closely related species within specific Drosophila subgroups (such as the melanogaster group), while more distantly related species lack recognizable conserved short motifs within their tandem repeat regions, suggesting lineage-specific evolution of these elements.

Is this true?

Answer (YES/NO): NO